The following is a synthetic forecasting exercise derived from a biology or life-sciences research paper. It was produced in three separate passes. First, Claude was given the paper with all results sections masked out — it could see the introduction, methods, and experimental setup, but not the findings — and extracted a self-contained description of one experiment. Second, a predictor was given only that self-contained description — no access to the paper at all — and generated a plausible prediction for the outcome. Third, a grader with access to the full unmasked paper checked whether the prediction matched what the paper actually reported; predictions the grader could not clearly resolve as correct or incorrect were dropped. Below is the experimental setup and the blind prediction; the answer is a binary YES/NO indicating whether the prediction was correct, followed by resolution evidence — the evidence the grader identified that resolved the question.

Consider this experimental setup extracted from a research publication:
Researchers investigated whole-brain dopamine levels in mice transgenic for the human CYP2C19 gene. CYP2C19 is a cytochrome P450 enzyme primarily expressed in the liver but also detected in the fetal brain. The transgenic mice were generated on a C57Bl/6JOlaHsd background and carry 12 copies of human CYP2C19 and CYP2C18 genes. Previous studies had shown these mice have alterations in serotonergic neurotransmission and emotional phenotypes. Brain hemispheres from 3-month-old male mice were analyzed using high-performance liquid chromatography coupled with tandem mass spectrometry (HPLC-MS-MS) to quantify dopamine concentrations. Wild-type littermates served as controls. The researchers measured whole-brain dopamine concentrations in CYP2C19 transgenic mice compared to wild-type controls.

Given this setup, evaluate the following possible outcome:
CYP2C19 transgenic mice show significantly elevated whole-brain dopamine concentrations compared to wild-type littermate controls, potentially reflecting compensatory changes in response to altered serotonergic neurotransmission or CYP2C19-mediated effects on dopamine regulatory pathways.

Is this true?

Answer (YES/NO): YES